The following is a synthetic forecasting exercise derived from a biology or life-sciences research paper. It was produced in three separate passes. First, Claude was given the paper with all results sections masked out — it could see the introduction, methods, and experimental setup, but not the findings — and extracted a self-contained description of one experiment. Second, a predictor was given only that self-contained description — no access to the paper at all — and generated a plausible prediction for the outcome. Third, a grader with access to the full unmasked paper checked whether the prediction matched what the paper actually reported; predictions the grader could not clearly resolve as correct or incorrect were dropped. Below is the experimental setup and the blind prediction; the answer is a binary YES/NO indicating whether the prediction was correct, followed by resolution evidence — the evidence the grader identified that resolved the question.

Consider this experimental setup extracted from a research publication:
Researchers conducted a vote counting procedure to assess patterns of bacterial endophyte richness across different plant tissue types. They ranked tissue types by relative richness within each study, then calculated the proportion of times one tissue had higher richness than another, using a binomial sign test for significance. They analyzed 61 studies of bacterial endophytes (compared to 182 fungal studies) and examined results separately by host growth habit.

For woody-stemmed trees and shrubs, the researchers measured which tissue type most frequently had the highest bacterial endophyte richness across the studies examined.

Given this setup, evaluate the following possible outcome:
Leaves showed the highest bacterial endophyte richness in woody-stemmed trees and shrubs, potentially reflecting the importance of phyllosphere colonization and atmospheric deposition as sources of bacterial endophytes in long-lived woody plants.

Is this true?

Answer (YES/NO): NO